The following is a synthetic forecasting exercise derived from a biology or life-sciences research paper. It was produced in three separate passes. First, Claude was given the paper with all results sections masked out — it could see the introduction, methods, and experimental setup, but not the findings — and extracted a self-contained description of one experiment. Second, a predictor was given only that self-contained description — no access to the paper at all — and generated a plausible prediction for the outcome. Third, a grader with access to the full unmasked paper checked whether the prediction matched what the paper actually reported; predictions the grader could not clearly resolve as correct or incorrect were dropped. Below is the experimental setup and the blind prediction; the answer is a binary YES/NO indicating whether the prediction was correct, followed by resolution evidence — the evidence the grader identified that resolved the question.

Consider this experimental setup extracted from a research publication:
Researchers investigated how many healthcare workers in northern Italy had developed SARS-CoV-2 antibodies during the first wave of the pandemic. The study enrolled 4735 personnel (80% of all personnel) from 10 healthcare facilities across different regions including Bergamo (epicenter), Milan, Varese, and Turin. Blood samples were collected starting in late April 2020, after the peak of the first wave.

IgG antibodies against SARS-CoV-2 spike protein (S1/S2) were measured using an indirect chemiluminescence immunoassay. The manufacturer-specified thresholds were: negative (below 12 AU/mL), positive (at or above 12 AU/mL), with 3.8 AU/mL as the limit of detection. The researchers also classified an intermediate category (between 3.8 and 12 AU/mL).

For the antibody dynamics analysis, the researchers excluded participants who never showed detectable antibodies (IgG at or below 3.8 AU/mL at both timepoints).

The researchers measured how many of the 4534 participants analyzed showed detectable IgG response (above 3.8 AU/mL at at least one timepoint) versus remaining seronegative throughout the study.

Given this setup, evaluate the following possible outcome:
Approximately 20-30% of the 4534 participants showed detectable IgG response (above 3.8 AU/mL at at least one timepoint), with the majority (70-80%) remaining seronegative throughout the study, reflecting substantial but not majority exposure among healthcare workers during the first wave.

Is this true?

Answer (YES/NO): NO